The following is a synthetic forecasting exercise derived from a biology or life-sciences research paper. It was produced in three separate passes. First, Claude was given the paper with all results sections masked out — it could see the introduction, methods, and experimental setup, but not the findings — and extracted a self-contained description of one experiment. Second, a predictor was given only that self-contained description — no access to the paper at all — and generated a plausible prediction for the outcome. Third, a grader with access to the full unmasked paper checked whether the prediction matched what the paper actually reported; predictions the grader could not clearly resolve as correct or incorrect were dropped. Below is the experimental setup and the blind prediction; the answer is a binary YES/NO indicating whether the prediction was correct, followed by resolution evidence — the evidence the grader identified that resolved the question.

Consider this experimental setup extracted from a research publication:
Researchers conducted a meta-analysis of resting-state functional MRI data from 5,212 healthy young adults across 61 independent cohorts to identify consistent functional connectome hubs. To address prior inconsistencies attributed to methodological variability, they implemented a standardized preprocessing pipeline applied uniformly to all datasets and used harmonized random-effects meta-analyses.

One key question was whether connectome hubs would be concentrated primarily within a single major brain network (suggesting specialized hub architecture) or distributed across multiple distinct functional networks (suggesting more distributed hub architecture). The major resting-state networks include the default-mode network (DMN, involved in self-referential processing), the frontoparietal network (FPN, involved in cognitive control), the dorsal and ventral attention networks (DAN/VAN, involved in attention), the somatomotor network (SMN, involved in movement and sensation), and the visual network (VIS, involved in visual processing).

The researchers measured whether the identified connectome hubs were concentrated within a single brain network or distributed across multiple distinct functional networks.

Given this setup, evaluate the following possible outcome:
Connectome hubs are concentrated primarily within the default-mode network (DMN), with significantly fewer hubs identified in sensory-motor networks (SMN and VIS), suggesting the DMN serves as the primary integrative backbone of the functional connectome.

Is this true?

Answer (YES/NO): NO